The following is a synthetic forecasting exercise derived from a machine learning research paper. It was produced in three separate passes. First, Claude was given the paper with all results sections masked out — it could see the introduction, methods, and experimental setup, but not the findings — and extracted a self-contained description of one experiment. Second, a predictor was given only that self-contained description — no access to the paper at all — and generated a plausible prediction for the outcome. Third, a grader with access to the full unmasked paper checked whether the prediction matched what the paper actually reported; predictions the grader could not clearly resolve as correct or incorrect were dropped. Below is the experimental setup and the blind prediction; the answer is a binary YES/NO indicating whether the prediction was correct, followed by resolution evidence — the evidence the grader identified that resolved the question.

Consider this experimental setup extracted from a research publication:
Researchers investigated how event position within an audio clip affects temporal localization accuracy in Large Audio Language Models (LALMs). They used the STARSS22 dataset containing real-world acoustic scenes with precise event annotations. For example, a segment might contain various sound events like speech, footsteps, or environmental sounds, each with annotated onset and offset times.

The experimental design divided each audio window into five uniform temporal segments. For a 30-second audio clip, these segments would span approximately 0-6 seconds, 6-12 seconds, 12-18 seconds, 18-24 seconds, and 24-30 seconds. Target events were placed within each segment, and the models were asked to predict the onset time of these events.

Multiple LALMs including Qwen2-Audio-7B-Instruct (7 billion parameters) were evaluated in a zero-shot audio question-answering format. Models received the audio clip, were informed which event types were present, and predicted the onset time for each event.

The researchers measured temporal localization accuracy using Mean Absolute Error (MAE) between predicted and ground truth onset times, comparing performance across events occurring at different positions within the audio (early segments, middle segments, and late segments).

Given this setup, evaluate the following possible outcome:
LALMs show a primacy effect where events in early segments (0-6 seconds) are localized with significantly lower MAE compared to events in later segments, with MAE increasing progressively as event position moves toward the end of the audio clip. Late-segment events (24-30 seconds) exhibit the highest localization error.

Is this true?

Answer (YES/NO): NO